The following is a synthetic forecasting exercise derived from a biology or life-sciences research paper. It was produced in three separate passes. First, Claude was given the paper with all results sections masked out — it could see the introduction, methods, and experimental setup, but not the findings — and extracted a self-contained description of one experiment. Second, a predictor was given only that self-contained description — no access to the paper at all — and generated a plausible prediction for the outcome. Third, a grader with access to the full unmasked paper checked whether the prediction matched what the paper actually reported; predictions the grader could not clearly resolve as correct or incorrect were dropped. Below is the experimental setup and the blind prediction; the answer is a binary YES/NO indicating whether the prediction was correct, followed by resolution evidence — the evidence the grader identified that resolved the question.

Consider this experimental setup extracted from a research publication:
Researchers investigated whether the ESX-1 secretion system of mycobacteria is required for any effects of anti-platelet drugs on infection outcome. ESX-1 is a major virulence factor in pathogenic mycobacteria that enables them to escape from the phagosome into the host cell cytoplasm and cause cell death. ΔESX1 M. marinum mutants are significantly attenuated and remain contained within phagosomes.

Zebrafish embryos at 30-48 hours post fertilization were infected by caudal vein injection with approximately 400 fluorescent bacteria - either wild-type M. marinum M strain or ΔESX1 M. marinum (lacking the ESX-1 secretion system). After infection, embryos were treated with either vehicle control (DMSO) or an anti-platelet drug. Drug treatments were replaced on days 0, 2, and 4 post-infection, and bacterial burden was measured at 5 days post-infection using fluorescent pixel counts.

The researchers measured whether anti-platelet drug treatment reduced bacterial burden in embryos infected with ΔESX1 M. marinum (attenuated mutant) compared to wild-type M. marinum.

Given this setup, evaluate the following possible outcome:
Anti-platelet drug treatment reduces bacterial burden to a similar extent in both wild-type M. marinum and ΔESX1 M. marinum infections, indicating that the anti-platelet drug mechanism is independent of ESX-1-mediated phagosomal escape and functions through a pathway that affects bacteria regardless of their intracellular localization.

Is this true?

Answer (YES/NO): NO